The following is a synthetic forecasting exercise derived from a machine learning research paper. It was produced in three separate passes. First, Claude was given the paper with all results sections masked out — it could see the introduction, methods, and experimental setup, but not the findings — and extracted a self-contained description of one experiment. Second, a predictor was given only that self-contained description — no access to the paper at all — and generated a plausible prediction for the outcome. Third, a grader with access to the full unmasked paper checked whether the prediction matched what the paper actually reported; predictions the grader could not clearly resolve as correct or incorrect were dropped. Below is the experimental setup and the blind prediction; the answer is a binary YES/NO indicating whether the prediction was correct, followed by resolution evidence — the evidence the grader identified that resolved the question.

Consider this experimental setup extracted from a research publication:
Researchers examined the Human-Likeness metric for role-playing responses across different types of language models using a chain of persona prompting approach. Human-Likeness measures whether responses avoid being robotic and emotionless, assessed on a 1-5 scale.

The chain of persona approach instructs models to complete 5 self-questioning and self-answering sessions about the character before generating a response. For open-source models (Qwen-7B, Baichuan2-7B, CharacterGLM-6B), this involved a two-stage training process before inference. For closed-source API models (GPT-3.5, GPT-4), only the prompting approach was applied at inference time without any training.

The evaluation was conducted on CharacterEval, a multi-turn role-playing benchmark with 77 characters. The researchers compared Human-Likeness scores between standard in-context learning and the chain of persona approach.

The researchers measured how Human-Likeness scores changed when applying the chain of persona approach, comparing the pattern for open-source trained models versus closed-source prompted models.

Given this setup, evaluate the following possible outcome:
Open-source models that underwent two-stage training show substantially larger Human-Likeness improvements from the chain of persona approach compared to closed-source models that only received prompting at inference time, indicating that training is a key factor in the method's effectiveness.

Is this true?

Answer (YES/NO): NO